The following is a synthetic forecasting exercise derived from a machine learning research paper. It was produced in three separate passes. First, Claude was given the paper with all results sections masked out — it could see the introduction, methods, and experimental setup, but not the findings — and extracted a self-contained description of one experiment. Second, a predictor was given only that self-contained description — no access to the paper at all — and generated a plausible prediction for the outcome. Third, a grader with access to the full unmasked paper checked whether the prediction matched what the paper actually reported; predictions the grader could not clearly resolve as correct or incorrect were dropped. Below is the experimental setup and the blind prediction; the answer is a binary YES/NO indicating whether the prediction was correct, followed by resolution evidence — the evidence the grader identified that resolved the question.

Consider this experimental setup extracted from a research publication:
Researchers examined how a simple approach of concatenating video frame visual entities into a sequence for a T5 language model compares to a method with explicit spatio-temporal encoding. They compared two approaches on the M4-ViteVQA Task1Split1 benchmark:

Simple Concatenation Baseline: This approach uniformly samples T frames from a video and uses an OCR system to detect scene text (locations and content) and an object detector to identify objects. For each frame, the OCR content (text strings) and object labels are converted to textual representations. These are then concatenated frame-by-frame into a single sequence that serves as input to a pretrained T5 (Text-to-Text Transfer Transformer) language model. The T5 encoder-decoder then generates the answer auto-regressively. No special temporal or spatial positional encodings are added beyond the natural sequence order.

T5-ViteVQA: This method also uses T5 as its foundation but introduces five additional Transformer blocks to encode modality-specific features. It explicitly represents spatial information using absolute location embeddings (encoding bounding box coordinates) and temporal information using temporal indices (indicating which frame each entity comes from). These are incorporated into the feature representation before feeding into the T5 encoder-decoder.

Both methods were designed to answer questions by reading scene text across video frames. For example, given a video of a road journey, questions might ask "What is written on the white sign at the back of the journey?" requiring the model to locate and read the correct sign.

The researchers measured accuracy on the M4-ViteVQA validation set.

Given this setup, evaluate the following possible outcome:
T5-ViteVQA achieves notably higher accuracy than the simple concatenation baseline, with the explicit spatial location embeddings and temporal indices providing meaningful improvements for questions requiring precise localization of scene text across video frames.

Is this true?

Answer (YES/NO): NO